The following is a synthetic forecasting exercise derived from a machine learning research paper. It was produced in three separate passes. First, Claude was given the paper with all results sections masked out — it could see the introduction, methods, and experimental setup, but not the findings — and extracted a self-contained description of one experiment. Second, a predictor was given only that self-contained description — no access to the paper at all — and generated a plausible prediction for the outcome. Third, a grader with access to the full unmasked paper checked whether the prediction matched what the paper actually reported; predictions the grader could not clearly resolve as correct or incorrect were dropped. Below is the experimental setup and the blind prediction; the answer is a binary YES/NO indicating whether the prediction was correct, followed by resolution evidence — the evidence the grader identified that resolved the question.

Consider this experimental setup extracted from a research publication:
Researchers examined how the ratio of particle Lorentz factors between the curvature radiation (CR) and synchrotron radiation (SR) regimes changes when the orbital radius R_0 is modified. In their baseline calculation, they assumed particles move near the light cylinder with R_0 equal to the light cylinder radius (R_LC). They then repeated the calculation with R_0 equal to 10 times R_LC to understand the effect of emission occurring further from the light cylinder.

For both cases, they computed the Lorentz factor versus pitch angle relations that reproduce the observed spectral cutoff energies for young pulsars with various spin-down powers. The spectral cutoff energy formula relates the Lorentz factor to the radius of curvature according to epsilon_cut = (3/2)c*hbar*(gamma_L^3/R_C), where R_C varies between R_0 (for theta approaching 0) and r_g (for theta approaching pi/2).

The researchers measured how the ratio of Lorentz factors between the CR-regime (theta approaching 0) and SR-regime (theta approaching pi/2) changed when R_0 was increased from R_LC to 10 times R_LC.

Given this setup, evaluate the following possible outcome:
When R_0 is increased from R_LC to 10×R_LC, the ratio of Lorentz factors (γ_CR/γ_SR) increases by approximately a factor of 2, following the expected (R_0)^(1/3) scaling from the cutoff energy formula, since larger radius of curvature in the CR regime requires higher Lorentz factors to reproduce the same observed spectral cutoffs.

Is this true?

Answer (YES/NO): YES